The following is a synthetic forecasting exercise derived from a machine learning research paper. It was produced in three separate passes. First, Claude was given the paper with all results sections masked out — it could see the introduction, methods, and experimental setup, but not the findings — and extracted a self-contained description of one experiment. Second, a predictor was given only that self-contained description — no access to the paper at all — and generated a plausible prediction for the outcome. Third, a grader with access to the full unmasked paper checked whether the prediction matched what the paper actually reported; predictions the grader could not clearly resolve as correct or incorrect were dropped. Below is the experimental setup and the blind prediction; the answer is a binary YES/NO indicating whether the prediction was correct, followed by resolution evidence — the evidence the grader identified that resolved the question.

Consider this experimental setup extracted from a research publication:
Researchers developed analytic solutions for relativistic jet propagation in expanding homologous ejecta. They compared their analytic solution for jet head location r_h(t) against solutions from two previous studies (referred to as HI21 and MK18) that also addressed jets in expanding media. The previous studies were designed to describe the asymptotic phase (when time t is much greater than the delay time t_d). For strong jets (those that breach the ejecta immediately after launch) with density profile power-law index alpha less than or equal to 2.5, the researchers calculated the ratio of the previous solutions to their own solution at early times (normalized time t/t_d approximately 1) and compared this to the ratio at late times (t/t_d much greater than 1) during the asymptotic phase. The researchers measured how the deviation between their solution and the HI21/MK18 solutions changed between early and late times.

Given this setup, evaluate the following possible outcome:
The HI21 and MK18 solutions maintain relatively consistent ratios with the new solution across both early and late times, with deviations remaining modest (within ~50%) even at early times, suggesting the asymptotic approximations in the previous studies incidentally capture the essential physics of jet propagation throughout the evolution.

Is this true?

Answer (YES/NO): NO